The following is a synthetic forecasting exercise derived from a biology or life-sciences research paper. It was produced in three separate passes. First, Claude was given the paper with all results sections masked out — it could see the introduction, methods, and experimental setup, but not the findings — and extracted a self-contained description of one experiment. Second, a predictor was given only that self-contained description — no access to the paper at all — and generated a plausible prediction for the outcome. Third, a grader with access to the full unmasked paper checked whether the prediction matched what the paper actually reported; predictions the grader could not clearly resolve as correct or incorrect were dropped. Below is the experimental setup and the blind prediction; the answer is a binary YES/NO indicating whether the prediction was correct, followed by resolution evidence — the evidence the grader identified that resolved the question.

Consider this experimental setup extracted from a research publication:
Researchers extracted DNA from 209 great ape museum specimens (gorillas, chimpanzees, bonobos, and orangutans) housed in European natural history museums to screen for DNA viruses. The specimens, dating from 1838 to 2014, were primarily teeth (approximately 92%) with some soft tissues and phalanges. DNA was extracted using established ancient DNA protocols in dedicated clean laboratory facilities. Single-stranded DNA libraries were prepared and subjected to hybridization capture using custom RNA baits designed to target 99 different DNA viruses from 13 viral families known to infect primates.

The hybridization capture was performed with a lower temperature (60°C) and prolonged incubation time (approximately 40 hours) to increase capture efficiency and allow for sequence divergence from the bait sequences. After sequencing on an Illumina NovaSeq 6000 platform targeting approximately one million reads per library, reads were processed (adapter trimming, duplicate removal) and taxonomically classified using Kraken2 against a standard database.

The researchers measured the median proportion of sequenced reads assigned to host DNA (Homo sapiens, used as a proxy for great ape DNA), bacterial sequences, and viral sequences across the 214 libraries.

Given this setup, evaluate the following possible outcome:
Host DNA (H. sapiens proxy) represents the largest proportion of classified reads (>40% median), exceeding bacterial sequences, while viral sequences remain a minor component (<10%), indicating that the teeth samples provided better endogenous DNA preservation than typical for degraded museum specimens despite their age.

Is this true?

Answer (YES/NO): NO